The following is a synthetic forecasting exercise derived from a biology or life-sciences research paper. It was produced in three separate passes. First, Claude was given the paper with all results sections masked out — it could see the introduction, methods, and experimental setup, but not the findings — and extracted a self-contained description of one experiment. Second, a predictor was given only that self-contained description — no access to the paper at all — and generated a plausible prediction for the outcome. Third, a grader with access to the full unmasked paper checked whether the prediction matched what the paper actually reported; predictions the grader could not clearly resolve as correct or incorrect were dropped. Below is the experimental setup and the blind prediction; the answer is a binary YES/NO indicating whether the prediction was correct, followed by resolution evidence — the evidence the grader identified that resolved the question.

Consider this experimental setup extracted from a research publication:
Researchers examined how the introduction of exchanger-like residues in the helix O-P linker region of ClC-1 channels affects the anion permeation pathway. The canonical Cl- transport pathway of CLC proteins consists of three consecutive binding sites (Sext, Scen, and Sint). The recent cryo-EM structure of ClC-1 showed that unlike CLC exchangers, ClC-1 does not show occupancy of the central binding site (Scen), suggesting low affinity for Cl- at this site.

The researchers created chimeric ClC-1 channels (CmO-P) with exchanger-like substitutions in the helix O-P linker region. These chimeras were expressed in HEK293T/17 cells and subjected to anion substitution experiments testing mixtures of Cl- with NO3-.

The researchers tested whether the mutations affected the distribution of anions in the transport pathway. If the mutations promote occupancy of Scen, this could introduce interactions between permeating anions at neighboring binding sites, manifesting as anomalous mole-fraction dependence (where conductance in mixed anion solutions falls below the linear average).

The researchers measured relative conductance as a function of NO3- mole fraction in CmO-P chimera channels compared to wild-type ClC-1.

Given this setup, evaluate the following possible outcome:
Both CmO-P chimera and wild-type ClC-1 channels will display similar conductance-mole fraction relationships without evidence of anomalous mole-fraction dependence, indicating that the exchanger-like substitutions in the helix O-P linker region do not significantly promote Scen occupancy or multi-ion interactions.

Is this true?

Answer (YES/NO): NO